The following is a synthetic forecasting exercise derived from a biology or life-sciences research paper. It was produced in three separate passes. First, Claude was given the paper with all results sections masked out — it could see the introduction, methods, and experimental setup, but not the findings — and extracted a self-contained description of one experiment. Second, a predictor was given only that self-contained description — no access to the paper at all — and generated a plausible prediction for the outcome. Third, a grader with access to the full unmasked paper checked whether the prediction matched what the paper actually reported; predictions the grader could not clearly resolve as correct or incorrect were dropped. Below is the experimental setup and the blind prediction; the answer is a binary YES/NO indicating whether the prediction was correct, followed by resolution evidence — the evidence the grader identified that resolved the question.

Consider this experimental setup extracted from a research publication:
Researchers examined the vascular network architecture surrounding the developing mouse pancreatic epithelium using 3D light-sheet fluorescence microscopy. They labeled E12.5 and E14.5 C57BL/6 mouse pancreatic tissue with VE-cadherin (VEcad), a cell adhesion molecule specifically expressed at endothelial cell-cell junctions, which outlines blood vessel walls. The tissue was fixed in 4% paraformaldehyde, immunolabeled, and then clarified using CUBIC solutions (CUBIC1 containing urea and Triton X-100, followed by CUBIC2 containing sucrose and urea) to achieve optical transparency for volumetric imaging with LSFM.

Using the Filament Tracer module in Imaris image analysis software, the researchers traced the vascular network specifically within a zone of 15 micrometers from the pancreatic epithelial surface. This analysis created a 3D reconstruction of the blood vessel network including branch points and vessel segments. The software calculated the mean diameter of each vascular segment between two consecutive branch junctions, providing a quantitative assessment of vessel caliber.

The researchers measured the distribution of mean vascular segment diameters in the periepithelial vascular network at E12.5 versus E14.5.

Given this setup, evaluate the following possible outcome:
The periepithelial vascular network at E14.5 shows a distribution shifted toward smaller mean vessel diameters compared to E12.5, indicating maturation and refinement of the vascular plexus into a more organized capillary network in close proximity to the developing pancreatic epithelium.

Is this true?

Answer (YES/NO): NO